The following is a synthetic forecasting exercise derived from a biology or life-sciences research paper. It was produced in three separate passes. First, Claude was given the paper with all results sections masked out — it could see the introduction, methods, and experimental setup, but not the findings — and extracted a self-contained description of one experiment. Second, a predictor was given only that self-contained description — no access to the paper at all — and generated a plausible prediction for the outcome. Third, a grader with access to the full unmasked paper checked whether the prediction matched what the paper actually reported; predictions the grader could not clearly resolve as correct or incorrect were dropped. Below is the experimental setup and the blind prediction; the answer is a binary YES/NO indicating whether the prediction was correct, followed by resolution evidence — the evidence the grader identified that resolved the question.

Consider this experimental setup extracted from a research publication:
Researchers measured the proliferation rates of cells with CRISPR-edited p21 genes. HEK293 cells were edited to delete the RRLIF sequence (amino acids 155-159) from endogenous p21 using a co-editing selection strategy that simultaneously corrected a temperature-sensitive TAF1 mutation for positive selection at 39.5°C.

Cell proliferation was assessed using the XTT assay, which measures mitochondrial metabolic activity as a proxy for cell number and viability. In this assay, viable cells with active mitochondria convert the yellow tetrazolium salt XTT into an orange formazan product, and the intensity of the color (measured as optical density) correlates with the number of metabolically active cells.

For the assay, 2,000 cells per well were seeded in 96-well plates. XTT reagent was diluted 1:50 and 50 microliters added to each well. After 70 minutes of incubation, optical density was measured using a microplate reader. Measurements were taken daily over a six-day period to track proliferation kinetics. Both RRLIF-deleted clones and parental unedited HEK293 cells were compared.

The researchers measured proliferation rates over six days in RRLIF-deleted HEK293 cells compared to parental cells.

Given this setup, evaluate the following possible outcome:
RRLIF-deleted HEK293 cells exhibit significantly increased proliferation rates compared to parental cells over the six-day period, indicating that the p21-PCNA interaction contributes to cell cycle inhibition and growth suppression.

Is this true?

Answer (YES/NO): NO